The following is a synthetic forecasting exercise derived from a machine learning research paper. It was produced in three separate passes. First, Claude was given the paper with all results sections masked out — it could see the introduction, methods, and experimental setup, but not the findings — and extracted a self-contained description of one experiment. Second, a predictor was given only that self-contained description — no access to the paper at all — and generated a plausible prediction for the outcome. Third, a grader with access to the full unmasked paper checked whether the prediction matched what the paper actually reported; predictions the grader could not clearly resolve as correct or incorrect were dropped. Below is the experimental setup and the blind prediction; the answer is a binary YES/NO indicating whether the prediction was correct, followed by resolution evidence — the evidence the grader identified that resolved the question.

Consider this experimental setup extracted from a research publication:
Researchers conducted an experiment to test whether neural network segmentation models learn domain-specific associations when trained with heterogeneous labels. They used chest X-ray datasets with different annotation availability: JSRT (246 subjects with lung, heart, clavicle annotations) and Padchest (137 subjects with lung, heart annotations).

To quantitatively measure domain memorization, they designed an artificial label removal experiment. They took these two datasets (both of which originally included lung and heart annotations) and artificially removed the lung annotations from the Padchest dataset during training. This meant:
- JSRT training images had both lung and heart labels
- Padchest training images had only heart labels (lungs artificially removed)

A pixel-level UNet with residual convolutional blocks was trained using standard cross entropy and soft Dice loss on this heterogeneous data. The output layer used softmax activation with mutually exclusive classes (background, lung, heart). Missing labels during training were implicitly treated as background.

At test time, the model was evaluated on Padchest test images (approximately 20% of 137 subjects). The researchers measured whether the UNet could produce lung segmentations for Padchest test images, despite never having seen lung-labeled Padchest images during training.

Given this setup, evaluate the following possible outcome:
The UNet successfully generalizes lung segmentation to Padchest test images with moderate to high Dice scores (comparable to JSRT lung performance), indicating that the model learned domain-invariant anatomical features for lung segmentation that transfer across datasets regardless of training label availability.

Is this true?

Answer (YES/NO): NO